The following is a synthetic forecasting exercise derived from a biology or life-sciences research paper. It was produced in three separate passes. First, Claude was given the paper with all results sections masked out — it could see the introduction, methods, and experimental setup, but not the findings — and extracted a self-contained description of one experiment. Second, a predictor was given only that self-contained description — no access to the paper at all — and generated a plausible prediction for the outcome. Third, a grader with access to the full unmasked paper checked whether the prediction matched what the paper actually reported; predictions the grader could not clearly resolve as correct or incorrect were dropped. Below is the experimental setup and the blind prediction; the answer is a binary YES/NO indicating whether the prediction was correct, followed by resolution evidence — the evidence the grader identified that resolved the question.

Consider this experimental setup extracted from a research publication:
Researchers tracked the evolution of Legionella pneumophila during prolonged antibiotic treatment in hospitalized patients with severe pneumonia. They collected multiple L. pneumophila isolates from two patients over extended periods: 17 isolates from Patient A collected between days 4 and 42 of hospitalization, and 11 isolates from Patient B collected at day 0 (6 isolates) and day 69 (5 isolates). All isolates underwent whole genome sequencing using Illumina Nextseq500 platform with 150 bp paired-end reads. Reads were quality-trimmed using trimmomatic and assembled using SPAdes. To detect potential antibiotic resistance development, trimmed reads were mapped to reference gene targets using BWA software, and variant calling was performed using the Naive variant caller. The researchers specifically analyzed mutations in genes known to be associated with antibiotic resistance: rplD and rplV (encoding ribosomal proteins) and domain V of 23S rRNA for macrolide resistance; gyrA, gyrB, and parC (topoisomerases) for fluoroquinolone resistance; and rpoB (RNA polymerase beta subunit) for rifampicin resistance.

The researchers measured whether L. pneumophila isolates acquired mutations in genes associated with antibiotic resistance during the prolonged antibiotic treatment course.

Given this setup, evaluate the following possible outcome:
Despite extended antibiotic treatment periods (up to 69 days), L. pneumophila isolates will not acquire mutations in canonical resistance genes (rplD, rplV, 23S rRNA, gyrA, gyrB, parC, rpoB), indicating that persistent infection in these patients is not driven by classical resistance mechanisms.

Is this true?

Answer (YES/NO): YES